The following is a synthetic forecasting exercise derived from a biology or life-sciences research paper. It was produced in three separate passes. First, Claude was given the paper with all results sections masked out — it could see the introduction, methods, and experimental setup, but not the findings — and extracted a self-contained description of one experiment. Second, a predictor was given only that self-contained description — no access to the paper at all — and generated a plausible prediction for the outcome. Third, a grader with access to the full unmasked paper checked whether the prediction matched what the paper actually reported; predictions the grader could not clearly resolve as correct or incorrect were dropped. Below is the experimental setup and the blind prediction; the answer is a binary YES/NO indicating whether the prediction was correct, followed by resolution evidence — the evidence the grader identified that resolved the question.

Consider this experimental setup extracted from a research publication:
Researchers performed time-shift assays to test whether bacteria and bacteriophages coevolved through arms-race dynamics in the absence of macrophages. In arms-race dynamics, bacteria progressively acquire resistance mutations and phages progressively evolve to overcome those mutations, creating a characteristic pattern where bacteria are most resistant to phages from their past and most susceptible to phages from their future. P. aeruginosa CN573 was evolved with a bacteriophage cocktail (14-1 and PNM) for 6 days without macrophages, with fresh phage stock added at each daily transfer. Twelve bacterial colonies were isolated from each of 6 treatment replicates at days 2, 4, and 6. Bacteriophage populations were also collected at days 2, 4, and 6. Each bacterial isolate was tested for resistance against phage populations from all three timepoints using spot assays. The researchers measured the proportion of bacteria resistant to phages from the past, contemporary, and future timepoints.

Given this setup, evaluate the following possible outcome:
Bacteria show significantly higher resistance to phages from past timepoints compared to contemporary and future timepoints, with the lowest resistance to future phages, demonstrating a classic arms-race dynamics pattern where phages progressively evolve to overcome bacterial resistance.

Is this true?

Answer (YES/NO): NO